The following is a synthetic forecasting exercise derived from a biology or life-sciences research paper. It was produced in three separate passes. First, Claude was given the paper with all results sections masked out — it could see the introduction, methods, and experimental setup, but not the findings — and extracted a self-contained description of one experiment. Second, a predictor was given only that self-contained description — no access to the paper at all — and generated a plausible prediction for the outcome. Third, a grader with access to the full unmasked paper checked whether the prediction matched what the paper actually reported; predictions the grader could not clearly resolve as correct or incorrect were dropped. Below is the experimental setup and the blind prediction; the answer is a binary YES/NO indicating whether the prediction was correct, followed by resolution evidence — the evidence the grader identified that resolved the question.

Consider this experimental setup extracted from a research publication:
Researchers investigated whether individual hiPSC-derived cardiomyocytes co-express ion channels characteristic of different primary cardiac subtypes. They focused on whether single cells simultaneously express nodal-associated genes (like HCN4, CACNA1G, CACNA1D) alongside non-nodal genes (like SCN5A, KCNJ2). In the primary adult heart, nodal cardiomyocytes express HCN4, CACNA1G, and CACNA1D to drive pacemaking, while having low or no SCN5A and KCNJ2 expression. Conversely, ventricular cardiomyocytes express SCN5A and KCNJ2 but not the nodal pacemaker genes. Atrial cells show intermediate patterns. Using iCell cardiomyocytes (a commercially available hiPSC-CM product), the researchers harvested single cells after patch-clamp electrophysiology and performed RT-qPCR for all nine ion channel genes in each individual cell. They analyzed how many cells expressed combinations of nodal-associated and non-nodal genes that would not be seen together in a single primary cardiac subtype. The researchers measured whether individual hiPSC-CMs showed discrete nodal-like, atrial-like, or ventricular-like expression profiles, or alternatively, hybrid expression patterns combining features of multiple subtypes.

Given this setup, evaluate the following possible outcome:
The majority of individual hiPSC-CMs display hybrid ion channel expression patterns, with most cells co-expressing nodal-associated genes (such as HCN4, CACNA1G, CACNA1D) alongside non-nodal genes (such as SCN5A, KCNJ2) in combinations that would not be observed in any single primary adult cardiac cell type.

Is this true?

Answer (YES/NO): YES